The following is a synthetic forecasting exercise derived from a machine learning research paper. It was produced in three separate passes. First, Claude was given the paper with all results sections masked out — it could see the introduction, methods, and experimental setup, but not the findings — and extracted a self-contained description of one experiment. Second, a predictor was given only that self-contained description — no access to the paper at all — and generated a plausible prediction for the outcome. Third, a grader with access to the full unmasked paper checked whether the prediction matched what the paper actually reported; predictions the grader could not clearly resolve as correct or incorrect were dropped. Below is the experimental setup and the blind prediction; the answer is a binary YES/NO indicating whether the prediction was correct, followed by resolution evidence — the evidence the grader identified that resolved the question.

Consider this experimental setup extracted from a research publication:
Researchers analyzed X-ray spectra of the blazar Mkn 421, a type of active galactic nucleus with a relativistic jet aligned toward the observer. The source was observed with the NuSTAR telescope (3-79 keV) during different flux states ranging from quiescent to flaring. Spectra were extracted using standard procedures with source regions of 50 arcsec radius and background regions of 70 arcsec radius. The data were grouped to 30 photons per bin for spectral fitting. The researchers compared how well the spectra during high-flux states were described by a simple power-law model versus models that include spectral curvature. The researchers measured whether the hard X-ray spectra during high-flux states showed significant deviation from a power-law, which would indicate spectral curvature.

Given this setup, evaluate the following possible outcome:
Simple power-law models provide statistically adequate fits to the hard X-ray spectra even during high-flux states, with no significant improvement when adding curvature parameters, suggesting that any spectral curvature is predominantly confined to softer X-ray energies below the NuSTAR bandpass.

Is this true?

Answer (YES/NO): NO